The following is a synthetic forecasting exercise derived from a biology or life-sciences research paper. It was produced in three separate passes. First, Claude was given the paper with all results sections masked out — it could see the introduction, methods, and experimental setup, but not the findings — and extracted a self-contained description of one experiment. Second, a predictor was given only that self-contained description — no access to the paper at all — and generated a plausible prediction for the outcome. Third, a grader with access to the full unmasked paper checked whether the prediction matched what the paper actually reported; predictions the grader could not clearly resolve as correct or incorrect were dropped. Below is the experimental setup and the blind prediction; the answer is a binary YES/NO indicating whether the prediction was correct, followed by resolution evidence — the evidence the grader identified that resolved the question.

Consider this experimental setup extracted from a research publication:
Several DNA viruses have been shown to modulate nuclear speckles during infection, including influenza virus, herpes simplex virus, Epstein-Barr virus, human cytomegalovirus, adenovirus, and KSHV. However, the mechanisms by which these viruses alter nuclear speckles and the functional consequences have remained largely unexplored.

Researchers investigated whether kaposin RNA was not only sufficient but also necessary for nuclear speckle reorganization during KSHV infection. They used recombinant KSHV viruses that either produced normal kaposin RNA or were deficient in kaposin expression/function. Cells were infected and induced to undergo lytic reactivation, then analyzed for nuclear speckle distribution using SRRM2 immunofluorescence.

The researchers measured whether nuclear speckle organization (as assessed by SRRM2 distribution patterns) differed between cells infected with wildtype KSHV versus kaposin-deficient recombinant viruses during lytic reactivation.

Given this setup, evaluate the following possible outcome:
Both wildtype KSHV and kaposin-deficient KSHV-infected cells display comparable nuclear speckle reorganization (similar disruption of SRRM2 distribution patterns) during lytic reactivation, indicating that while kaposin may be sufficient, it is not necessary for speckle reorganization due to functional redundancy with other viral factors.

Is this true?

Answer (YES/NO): NO